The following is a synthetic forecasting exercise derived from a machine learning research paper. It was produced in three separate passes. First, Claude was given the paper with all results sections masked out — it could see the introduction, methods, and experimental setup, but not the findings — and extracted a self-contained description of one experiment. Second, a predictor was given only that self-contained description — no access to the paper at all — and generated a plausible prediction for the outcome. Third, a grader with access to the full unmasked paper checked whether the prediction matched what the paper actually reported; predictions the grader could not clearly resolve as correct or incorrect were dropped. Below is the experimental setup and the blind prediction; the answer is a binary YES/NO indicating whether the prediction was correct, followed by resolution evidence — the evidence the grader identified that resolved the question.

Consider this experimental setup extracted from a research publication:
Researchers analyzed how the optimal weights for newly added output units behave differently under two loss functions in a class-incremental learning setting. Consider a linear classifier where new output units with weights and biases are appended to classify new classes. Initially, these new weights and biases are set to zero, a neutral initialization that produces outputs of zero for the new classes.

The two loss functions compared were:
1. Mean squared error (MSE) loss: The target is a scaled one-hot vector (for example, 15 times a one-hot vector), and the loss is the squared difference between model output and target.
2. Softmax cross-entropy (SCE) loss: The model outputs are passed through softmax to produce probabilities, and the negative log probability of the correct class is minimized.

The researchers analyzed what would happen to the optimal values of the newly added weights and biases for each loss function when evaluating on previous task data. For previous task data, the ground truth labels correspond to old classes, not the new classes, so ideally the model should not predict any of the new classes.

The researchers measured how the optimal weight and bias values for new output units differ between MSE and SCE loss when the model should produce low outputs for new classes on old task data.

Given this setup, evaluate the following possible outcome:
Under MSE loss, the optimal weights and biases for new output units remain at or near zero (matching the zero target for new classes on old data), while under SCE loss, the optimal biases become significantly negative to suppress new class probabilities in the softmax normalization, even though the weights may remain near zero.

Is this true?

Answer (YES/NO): NO